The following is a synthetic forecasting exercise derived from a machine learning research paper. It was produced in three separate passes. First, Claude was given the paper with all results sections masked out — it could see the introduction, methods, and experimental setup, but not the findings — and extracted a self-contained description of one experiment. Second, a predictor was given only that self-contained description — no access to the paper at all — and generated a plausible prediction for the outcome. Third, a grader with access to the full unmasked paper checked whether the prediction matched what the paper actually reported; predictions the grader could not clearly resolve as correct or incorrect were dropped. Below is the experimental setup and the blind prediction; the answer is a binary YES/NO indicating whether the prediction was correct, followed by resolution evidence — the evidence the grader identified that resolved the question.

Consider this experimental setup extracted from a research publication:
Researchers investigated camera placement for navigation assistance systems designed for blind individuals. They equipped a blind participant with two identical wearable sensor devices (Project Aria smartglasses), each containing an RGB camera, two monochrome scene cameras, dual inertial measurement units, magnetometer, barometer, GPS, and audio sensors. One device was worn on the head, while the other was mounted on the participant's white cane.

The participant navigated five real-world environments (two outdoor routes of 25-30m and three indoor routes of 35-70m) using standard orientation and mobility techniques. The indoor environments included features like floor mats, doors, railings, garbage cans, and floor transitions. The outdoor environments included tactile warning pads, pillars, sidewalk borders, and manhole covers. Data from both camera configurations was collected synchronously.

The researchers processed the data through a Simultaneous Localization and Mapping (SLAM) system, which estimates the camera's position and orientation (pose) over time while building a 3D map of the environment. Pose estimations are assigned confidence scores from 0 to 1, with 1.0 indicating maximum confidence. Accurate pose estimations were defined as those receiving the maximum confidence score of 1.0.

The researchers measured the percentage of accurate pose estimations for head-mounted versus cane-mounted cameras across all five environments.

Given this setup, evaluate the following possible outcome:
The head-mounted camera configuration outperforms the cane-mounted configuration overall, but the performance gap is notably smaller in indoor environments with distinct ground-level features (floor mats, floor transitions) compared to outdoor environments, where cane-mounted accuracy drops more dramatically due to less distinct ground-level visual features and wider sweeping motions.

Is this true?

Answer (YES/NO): NO